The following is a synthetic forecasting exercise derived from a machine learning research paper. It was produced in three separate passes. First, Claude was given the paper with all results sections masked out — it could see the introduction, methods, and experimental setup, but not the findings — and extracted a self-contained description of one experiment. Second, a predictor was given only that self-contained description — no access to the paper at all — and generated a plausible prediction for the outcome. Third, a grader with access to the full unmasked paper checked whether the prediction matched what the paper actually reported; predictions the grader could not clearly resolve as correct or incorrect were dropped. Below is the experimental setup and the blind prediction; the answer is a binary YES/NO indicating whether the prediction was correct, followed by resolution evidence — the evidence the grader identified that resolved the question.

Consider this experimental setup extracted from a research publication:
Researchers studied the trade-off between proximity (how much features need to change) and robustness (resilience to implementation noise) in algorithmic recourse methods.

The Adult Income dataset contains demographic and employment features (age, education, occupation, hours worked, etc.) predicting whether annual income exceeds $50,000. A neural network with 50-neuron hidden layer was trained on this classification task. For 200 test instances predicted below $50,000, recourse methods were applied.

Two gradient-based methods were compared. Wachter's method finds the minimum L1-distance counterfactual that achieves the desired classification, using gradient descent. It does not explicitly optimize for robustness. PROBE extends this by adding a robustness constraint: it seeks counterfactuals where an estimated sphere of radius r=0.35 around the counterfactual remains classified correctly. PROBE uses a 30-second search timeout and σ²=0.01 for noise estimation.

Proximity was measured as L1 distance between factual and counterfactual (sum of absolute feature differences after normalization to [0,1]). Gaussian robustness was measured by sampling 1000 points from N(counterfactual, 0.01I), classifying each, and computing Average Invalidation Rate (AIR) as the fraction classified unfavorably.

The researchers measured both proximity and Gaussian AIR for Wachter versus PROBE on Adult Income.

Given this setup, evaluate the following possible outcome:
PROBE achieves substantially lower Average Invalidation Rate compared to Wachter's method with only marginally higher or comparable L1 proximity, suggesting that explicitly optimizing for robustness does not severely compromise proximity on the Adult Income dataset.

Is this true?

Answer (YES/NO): NO